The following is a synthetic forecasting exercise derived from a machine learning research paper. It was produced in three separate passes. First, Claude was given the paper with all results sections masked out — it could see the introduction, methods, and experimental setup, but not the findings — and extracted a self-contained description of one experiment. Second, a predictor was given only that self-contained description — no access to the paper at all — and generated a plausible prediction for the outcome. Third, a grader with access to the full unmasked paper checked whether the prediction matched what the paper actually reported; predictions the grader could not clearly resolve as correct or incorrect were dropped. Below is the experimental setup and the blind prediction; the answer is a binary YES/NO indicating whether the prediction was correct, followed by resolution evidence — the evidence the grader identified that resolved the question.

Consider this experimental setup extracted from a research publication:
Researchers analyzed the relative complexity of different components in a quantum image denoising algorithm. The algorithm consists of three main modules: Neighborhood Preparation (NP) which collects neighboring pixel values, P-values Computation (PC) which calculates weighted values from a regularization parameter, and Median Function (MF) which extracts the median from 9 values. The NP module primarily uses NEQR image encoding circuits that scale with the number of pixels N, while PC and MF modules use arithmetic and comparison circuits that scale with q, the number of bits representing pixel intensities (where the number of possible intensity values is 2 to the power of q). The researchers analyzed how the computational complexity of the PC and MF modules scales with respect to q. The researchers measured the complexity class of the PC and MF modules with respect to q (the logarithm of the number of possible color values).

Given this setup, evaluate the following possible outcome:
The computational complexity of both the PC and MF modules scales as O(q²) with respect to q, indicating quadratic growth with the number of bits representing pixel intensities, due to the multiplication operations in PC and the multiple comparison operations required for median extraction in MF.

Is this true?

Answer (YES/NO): NO